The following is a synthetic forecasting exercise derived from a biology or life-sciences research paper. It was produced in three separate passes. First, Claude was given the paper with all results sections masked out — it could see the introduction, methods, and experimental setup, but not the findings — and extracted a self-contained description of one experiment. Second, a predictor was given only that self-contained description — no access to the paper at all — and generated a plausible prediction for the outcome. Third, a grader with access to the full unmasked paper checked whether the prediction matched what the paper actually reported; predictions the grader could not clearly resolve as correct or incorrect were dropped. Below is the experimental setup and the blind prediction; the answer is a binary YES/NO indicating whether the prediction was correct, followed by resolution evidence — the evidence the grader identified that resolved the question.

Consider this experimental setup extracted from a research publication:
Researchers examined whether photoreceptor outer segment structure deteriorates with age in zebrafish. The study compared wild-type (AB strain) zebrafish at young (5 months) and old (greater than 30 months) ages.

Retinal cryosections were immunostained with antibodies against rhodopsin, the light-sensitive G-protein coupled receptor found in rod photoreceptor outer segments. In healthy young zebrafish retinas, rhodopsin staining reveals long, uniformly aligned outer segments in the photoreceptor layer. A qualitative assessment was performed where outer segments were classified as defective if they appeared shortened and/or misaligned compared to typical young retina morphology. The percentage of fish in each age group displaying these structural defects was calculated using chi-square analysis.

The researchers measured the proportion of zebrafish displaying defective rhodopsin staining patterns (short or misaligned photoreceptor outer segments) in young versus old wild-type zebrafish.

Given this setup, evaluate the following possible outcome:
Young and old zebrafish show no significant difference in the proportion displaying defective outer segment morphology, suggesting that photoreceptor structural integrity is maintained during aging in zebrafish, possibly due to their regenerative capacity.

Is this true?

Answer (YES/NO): NO